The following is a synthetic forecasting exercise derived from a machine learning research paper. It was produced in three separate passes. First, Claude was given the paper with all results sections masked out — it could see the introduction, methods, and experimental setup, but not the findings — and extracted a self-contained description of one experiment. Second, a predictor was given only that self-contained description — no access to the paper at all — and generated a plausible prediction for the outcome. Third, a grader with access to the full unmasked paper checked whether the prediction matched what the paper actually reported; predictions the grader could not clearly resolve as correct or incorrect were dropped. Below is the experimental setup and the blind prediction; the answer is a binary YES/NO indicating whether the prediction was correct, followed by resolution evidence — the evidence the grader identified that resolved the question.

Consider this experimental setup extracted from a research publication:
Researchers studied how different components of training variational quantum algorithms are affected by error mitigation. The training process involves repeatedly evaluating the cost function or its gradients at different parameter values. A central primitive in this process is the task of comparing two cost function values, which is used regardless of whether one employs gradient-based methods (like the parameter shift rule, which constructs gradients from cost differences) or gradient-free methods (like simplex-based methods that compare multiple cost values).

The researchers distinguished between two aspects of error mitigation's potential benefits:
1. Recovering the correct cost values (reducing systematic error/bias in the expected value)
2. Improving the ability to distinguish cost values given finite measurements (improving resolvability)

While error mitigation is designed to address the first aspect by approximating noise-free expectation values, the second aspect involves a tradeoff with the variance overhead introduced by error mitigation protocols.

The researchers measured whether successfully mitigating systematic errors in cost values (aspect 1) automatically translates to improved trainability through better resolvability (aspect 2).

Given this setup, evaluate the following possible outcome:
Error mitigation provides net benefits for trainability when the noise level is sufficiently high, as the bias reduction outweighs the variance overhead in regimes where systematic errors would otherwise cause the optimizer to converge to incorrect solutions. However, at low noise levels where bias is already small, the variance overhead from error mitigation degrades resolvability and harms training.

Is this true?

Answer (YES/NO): NO